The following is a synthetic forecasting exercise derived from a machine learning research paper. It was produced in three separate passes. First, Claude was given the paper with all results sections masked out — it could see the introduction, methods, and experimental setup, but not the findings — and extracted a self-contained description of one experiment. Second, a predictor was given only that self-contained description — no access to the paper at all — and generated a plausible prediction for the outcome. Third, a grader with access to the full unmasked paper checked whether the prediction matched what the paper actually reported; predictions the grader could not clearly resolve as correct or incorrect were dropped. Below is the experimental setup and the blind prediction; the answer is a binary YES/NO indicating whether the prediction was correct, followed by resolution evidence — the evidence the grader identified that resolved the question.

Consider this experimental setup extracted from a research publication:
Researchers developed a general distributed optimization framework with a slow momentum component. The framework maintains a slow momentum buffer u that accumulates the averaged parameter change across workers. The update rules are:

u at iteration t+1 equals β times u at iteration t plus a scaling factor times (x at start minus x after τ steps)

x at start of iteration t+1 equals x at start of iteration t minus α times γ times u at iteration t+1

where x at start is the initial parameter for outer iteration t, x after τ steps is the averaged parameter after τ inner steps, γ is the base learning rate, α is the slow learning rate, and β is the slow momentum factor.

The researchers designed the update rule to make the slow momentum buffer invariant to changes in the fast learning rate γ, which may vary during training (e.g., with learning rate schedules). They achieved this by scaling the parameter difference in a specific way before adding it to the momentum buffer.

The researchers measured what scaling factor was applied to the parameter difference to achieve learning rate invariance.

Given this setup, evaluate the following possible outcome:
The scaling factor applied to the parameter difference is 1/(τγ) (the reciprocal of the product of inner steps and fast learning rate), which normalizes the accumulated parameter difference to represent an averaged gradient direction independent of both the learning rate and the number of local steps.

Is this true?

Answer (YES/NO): NO